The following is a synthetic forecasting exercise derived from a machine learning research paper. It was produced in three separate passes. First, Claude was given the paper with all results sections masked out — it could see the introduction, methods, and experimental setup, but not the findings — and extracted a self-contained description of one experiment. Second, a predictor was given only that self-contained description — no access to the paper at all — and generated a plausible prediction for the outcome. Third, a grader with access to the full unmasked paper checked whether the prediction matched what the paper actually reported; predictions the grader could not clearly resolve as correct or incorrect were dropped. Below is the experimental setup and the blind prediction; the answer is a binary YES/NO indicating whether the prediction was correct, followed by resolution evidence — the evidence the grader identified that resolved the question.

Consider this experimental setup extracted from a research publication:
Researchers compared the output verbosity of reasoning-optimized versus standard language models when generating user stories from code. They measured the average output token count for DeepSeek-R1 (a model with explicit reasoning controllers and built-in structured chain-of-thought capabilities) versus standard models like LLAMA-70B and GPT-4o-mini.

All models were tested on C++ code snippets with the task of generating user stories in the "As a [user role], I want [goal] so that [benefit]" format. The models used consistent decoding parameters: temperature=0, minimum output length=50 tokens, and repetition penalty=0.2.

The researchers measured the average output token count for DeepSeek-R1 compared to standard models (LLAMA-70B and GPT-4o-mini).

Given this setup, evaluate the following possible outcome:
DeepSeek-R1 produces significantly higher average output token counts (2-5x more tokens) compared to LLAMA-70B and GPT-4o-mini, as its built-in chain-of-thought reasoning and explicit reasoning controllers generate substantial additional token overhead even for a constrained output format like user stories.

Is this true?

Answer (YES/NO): YES